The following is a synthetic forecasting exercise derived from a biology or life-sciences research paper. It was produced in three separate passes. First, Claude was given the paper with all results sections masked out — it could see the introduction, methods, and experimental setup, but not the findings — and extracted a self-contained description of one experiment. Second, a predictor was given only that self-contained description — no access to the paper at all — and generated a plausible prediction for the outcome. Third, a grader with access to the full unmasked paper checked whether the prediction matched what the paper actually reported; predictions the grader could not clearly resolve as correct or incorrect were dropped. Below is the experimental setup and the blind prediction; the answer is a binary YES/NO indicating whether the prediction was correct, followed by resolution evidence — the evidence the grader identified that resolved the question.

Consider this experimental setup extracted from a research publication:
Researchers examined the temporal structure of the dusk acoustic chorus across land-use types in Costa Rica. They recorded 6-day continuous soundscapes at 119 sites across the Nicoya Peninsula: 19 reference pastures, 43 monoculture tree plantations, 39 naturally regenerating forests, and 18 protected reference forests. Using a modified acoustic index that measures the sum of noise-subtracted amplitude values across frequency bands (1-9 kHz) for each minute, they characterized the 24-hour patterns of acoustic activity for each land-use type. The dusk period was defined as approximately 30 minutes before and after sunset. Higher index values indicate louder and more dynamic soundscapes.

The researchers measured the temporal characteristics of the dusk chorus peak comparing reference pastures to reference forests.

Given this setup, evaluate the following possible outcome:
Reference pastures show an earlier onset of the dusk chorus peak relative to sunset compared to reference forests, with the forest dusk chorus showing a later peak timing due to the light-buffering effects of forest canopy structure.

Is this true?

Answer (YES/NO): NO